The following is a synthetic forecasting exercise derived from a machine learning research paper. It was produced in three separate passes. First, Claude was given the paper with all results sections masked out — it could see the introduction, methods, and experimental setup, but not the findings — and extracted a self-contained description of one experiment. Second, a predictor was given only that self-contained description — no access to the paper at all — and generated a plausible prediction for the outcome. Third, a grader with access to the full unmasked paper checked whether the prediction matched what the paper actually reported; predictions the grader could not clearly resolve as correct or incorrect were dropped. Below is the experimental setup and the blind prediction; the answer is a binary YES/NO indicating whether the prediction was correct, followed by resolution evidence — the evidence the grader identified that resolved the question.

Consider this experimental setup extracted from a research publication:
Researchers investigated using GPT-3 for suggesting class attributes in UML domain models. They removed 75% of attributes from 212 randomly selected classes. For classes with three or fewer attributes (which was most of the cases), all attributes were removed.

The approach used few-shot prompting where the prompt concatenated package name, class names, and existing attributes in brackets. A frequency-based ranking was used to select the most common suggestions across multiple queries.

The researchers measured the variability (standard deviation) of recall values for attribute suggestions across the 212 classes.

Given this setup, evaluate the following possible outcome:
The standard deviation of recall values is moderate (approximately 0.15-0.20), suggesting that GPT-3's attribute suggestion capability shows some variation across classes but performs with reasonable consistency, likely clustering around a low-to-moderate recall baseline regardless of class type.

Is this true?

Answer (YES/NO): NO